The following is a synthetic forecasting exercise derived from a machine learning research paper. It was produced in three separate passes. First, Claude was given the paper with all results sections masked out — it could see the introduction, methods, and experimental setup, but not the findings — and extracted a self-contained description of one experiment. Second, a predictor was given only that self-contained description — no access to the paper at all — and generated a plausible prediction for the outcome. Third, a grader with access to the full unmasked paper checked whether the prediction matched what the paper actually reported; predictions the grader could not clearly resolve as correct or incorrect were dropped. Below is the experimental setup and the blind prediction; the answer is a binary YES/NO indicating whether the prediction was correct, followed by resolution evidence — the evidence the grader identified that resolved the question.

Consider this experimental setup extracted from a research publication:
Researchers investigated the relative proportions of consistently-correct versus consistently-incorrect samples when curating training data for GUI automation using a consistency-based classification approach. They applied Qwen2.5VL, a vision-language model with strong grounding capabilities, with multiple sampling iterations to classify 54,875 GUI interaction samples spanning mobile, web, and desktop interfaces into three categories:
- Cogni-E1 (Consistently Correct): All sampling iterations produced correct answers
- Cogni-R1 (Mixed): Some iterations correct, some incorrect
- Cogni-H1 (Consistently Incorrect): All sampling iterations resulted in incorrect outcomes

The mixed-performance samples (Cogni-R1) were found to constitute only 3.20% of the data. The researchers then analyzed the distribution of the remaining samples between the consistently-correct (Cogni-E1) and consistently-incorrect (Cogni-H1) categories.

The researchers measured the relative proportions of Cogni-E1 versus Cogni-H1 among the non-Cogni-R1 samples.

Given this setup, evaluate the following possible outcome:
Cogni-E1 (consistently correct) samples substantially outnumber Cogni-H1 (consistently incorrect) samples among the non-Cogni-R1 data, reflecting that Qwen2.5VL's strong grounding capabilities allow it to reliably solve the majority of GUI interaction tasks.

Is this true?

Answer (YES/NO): NO